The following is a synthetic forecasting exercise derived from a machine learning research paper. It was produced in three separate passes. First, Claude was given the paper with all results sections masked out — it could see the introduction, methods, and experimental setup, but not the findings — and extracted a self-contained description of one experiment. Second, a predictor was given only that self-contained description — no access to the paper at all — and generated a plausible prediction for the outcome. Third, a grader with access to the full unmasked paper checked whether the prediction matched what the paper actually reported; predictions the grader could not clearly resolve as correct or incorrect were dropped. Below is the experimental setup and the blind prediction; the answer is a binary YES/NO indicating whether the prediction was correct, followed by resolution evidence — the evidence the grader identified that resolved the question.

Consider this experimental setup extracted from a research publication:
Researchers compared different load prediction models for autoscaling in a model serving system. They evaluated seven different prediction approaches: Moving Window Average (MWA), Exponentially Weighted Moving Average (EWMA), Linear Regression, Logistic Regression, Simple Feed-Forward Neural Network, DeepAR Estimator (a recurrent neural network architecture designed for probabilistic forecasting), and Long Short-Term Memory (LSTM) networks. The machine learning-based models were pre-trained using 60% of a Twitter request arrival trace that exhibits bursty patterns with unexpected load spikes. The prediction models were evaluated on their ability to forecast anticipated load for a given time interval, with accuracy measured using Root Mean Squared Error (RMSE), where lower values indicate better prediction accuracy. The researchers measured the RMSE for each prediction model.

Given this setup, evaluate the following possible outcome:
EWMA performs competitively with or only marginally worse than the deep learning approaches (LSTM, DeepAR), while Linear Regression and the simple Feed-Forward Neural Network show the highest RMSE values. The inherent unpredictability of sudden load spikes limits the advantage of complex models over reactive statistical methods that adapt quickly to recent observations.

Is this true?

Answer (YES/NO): NO